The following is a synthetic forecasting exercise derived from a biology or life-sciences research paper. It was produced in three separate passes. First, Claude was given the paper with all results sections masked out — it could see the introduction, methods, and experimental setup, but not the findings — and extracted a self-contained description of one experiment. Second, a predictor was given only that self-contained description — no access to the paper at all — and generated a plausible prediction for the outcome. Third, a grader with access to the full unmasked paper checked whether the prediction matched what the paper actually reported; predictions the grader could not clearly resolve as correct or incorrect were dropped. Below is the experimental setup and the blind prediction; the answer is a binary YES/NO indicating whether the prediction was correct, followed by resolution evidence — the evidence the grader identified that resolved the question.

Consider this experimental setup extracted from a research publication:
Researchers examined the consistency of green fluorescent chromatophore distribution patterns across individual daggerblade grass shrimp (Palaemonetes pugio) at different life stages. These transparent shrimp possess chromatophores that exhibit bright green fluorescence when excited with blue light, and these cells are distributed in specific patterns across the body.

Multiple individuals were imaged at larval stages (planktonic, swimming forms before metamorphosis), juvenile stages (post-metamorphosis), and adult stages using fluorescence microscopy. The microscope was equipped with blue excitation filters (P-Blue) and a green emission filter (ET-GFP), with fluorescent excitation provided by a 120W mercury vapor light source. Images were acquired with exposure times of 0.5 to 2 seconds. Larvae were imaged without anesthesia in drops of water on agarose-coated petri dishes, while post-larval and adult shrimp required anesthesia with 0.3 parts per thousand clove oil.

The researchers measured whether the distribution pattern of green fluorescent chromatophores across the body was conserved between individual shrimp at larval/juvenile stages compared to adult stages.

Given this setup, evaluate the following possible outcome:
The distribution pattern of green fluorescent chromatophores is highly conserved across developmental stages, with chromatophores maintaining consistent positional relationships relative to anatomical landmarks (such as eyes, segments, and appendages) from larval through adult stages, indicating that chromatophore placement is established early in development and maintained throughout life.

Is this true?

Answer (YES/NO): NO